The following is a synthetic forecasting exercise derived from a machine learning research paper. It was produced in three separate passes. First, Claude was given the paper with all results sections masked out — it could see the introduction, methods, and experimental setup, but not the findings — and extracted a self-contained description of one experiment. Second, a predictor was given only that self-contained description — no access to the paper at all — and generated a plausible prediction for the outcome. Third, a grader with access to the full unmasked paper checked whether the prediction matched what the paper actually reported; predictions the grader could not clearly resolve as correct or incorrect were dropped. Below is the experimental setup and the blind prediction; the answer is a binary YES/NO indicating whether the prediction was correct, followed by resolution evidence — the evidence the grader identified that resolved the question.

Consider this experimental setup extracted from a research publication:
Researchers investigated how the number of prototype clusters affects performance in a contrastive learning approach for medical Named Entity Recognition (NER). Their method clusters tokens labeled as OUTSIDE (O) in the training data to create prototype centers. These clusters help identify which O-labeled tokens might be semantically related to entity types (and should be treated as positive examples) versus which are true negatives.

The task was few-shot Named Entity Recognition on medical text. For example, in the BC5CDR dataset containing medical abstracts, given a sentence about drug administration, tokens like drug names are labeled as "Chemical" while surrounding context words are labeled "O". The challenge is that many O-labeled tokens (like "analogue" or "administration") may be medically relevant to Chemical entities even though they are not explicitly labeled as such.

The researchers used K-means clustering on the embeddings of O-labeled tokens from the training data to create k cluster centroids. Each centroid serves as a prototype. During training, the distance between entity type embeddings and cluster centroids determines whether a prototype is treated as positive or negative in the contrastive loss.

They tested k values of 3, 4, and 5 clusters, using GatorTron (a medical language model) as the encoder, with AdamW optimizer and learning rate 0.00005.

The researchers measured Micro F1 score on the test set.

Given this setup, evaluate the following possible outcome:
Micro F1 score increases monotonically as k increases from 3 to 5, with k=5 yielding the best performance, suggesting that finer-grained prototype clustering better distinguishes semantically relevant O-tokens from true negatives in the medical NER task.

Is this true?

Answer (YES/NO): NO